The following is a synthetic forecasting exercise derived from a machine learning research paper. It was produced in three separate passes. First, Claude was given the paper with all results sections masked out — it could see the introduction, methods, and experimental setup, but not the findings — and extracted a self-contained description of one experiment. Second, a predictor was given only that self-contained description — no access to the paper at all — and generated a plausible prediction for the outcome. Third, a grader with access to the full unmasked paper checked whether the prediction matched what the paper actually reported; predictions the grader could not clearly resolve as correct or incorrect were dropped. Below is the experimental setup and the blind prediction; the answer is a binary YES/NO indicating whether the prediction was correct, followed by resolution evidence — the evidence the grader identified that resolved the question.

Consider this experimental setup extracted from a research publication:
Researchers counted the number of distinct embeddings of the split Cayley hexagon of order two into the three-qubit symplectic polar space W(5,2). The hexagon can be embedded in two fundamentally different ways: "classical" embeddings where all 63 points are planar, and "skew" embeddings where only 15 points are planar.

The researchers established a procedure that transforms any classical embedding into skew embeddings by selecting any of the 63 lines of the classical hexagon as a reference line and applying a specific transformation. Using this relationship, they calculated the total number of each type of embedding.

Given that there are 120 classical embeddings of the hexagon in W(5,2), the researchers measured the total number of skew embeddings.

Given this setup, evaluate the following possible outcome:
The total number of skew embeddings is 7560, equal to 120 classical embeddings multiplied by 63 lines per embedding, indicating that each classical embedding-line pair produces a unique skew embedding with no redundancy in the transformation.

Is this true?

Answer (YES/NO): YES